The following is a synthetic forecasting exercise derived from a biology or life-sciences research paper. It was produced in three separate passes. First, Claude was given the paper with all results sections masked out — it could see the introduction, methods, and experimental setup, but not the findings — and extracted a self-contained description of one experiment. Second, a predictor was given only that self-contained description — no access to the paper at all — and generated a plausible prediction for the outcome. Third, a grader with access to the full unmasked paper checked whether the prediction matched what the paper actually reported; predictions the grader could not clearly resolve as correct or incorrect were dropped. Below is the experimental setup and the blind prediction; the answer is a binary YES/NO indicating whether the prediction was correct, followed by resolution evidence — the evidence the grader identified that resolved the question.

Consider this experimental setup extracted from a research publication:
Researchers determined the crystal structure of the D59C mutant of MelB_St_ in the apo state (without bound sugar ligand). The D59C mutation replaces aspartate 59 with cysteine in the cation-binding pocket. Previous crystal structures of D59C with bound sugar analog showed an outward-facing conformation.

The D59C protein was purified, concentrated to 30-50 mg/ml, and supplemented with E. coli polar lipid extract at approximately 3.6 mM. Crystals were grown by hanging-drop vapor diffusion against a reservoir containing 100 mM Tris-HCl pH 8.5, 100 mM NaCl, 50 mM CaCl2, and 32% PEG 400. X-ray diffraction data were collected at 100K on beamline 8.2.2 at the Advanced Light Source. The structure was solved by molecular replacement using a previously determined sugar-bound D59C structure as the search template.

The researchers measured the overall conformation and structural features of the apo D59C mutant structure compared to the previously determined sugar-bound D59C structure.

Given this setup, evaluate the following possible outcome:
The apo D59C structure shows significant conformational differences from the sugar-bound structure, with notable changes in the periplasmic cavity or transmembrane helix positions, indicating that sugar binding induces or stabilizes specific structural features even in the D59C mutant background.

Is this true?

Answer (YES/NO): NO